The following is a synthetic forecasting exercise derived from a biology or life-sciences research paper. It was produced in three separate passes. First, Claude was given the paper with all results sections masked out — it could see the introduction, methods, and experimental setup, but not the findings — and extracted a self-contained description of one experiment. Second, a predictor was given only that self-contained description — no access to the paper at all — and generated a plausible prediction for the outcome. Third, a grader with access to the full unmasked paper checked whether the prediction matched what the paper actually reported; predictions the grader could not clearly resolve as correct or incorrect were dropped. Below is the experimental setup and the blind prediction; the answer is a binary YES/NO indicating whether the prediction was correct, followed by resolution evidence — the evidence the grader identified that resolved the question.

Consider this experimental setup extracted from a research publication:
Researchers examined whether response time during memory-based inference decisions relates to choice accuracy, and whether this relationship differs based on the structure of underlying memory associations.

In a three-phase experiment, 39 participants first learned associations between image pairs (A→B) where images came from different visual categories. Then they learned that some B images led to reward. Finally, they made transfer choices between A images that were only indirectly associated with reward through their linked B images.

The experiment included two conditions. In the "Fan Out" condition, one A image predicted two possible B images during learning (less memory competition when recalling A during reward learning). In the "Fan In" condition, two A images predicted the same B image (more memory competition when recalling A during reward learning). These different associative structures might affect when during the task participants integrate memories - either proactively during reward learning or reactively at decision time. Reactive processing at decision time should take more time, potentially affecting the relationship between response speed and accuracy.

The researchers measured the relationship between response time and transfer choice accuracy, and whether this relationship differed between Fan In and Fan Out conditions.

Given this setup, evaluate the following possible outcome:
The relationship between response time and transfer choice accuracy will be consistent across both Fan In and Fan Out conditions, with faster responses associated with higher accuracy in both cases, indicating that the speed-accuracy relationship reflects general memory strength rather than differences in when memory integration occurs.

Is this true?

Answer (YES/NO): NO